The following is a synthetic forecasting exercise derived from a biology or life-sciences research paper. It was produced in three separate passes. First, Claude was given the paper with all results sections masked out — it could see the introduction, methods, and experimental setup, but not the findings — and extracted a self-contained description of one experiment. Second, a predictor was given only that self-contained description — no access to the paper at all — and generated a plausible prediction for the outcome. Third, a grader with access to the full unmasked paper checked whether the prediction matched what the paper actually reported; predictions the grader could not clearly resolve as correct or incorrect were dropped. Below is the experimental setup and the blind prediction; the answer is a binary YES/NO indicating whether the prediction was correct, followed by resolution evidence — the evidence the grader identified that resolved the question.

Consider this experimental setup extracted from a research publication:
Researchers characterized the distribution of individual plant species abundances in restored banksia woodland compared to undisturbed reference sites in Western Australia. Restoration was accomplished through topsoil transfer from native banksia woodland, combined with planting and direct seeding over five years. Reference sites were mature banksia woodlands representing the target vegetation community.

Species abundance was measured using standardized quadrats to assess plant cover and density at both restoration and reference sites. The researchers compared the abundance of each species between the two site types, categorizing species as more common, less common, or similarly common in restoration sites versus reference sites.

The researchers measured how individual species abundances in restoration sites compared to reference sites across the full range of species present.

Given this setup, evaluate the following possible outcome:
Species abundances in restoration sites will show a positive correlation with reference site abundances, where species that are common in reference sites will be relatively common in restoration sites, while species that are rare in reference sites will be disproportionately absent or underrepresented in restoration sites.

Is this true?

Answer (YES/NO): NO